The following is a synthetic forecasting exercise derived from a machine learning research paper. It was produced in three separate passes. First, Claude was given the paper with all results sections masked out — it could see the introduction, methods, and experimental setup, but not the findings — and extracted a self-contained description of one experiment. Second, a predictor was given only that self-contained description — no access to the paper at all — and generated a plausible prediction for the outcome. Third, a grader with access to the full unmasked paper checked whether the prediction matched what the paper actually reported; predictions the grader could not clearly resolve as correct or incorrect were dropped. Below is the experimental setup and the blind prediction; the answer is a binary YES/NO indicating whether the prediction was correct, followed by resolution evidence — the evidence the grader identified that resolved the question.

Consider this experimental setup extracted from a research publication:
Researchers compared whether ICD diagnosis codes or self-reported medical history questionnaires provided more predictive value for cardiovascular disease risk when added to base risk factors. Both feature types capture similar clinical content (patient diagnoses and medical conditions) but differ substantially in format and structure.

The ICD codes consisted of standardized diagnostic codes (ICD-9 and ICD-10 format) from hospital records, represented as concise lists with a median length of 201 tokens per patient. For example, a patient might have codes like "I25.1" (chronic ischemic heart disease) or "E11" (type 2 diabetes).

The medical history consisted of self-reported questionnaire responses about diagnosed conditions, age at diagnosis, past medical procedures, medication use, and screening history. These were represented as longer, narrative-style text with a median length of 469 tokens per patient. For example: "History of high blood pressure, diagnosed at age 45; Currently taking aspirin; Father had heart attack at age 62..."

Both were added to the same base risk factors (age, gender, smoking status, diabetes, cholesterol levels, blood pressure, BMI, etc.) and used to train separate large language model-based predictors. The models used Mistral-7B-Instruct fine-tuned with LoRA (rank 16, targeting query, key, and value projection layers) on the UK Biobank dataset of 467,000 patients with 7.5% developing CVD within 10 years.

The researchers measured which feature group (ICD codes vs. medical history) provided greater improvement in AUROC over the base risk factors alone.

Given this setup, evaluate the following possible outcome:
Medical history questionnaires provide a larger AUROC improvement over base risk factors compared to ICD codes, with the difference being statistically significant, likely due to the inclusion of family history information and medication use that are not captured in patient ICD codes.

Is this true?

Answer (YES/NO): NO